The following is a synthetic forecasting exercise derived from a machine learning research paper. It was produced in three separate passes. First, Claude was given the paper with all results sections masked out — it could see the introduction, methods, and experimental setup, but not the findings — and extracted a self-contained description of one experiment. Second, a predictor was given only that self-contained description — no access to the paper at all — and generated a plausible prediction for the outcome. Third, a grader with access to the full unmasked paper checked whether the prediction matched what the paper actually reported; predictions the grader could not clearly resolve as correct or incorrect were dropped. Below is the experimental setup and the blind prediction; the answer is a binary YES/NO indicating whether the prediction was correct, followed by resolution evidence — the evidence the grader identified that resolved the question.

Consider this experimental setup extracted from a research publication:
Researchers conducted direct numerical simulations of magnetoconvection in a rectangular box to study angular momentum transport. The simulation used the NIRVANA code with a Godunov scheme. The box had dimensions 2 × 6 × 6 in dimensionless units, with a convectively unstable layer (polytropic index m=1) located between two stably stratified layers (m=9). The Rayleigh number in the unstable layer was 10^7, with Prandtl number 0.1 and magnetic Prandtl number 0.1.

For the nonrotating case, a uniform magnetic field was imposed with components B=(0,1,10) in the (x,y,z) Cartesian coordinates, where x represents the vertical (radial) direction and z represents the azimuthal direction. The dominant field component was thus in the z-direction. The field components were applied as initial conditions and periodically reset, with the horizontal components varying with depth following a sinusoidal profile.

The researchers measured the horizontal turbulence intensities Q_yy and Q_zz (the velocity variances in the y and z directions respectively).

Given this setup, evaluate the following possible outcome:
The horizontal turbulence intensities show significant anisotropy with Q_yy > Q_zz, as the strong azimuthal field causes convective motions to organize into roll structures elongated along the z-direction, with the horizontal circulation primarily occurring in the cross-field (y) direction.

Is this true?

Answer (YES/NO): YES